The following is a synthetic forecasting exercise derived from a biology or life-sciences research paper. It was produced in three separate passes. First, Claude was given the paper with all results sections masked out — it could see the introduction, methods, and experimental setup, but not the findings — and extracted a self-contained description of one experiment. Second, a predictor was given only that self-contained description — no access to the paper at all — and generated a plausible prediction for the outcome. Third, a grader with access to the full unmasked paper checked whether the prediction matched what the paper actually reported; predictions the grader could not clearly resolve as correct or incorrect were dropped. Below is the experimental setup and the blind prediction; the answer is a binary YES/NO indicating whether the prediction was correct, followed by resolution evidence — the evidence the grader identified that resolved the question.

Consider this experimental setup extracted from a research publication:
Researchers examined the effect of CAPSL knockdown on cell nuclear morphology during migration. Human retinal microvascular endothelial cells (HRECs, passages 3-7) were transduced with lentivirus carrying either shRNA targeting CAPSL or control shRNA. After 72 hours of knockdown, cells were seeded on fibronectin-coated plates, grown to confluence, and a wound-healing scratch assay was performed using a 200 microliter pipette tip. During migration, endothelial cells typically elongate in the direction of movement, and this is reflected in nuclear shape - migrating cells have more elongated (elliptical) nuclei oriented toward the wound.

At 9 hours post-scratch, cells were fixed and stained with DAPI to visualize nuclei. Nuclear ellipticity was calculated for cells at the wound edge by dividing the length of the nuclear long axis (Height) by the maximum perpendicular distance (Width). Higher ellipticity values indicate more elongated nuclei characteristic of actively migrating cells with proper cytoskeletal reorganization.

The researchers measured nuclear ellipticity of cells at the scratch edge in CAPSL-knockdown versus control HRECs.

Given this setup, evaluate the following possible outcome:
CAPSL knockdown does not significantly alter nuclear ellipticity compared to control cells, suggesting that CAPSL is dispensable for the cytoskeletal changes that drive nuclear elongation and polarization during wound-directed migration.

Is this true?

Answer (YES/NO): NO